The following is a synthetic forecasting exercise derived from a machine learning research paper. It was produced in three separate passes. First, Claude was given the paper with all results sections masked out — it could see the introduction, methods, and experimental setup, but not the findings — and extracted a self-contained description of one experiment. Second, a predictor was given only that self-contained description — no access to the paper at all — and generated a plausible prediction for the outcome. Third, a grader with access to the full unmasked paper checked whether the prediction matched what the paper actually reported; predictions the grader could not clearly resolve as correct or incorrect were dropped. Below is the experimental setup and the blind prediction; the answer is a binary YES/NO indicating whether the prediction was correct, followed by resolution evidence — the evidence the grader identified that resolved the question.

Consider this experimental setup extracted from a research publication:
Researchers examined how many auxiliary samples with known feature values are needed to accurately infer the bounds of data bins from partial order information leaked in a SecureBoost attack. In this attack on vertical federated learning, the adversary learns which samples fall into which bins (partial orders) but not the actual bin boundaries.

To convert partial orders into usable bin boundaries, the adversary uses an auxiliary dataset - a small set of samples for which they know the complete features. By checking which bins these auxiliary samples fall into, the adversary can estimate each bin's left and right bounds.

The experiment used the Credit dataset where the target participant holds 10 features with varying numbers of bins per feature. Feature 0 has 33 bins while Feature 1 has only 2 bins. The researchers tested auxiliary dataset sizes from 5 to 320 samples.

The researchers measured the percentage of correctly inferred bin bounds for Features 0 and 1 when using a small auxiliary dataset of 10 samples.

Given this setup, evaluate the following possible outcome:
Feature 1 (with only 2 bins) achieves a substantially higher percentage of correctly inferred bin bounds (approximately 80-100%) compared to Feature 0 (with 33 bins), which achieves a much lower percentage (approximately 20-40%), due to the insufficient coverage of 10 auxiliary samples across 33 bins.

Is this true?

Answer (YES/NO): YES